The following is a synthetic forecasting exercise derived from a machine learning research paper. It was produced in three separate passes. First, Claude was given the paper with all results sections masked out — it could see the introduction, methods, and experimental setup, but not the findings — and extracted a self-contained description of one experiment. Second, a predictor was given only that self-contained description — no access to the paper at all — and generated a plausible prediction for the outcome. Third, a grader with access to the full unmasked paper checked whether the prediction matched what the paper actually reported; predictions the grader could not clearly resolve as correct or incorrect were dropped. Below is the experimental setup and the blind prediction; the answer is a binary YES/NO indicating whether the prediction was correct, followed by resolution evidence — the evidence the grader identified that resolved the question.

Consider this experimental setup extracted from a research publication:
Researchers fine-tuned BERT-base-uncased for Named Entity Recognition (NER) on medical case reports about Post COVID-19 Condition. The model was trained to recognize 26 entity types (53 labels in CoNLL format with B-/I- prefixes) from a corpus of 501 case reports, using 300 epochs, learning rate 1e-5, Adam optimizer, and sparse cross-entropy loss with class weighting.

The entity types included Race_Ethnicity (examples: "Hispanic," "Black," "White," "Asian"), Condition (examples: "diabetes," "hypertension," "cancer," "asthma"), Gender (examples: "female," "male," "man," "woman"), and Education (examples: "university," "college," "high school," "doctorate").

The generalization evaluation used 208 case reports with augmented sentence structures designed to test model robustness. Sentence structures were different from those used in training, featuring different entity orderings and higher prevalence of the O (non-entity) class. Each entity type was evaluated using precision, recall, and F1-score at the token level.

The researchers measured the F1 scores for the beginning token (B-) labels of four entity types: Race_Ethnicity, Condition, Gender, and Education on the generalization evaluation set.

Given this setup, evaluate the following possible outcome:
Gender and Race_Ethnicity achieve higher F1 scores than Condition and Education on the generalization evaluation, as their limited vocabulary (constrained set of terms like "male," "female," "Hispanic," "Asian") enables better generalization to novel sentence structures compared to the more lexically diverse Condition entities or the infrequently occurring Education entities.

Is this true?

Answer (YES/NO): NO